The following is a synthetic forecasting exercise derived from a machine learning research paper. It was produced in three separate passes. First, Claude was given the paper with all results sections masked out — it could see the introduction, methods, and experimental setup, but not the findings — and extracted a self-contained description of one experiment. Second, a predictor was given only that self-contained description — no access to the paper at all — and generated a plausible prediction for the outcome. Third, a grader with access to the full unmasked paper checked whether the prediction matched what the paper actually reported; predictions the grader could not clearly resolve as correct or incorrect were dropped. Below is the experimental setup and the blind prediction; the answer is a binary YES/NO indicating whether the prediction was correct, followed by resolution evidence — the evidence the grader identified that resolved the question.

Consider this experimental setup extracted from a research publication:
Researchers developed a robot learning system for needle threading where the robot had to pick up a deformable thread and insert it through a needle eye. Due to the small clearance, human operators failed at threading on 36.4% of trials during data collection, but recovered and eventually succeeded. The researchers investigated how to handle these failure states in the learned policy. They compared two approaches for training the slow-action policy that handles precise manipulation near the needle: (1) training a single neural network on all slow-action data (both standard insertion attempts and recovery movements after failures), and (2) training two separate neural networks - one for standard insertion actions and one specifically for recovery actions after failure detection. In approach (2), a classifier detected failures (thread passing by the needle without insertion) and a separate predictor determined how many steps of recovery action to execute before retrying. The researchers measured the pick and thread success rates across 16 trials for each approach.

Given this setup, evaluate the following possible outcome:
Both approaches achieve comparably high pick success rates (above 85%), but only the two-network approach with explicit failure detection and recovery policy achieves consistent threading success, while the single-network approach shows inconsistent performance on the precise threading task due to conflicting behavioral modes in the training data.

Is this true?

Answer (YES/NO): YES